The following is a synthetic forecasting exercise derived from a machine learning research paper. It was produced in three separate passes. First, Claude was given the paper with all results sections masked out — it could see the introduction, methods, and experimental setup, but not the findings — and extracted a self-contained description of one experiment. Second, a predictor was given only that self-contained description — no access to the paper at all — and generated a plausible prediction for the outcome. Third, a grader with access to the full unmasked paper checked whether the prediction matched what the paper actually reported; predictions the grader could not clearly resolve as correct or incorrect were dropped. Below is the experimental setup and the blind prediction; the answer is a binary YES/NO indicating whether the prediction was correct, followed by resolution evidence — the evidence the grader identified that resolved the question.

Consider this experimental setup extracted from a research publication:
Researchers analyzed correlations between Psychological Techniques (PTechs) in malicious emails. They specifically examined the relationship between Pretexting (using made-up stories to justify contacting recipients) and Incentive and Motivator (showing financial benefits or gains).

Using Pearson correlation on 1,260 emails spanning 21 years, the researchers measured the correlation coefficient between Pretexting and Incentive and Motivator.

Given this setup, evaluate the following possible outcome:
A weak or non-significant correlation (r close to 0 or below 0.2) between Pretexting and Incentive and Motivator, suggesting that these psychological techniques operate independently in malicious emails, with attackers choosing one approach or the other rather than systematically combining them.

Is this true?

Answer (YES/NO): NO